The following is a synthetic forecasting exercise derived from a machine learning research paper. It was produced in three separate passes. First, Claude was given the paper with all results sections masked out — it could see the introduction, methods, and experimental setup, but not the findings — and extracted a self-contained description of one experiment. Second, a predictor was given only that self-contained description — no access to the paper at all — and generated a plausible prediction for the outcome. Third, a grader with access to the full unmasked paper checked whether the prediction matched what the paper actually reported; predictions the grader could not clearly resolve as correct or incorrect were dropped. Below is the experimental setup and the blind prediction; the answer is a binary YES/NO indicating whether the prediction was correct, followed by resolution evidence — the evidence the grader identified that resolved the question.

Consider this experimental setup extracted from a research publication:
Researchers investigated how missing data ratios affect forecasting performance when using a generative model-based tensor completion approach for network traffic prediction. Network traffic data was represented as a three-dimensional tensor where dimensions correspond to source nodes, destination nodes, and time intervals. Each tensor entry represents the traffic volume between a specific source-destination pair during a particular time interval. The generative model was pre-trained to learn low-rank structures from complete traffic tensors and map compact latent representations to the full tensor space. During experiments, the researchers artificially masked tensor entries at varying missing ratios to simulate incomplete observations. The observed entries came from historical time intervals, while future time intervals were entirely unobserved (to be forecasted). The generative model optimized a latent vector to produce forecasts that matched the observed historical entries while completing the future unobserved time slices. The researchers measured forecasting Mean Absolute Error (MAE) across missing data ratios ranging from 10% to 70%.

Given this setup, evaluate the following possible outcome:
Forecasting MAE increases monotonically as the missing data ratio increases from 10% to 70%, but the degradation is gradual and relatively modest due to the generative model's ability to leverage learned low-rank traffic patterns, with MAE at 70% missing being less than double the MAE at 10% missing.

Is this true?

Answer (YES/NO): YES